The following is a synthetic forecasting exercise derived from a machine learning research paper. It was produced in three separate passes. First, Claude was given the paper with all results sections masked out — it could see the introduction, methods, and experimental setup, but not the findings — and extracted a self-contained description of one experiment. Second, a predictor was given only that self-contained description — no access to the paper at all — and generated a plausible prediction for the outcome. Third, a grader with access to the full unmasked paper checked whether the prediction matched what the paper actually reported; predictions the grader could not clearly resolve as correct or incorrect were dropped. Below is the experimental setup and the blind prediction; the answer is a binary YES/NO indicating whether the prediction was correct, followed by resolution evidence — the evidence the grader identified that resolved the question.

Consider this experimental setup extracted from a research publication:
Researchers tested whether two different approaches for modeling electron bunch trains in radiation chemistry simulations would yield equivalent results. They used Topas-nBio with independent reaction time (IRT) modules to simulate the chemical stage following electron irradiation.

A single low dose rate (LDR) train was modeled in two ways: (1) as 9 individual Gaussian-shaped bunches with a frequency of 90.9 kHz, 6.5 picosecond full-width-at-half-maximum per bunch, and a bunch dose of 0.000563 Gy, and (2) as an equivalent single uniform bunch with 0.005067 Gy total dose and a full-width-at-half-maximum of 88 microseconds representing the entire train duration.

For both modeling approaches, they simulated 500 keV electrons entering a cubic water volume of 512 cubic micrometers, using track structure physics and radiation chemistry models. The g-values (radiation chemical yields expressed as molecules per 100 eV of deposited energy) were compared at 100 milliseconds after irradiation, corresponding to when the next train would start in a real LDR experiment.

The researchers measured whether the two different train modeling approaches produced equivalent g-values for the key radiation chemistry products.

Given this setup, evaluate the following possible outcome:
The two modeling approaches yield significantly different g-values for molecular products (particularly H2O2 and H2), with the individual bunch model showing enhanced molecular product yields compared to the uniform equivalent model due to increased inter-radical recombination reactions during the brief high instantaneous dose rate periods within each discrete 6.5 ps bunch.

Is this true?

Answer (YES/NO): NO